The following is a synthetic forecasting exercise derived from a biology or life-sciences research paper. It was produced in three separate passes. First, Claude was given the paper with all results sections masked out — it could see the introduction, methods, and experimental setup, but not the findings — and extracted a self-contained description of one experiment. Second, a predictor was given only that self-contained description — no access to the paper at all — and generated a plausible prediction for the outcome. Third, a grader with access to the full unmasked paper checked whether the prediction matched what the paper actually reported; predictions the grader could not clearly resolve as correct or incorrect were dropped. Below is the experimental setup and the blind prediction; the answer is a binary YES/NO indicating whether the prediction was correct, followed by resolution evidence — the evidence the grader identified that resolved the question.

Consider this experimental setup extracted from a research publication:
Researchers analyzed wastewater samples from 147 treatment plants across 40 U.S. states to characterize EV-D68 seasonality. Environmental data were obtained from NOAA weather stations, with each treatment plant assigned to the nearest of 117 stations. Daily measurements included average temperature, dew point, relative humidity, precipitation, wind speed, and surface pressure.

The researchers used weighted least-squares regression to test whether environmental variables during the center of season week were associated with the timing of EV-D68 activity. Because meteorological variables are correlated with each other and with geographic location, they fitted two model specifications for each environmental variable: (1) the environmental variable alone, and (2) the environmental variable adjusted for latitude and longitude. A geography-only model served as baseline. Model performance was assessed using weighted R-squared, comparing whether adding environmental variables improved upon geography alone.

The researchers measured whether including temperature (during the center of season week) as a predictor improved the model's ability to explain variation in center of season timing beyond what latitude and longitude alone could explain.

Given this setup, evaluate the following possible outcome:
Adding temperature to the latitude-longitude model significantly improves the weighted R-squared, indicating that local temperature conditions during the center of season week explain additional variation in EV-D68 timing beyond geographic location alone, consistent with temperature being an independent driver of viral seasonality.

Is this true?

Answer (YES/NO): YES